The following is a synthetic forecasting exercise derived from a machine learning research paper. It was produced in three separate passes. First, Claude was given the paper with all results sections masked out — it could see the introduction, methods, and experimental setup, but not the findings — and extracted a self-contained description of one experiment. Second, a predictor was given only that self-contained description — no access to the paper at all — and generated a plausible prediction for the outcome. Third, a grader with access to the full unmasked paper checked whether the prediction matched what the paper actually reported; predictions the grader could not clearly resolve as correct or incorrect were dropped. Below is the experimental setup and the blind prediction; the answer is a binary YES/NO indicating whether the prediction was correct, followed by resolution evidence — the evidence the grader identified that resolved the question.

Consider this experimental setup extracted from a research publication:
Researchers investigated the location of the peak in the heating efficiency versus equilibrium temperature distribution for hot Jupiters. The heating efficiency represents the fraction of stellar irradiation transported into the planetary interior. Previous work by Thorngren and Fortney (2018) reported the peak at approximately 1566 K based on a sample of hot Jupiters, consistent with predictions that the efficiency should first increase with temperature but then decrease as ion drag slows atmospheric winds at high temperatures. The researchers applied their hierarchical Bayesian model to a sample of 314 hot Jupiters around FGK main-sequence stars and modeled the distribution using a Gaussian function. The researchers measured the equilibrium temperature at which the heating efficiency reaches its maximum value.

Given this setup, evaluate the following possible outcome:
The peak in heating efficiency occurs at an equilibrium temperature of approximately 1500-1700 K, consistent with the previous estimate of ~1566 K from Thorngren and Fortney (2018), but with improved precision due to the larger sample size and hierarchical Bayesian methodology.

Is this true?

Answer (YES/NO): NO